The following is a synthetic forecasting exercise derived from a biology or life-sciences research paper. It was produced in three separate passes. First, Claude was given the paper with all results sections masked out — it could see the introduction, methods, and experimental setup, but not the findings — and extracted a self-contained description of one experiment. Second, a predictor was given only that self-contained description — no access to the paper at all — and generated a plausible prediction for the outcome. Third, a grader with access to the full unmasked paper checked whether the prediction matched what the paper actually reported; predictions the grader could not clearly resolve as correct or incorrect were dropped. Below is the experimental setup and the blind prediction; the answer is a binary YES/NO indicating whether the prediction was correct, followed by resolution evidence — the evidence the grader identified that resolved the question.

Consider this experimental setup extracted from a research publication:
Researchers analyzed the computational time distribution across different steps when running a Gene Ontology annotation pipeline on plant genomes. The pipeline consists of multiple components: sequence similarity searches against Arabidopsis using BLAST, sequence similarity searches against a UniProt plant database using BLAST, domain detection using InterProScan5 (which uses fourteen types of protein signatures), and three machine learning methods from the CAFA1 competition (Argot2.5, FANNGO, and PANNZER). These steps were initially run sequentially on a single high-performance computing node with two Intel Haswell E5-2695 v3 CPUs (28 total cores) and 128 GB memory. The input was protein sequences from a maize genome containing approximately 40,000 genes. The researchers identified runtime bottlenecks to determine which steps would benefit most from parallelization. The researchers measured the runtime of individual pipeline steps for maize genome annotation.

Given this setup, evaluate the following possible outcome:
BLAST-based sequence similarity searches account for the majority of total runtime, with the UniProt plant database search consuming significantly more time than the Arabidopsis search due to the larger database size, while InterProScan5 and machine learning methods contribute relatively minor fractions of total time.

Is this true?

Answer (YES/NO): NO